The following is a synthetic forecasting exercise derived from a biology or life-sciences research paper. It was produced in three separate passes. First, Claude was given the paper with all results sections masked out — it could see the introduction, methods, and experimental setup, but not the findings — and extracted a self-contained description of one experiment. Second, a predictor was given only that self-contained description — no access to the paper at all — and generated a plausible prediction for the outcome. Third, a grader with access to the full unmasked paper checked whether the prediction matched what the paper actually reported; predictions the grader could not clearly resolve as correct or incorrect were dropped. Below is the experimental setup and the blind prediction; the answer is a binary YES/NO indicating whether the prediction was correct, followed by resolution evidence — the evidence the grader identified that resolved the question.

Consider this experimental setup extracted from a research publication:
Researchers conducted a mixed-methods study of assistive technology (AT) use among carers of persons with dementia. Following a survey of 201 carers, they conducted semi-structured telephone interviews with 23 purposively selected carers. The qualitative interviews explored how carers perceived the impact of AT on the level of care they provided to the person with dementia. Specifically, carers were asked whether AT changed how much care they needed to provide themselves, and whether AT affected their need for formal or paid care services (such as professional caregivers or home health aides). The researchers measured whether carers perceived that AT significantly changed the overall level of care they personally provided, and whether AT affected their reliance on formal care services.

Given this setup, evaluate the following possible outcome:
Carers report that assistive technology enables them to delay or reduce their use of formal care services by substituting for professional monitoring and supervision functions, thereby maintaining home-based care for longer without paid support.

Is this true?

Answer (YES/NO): NO